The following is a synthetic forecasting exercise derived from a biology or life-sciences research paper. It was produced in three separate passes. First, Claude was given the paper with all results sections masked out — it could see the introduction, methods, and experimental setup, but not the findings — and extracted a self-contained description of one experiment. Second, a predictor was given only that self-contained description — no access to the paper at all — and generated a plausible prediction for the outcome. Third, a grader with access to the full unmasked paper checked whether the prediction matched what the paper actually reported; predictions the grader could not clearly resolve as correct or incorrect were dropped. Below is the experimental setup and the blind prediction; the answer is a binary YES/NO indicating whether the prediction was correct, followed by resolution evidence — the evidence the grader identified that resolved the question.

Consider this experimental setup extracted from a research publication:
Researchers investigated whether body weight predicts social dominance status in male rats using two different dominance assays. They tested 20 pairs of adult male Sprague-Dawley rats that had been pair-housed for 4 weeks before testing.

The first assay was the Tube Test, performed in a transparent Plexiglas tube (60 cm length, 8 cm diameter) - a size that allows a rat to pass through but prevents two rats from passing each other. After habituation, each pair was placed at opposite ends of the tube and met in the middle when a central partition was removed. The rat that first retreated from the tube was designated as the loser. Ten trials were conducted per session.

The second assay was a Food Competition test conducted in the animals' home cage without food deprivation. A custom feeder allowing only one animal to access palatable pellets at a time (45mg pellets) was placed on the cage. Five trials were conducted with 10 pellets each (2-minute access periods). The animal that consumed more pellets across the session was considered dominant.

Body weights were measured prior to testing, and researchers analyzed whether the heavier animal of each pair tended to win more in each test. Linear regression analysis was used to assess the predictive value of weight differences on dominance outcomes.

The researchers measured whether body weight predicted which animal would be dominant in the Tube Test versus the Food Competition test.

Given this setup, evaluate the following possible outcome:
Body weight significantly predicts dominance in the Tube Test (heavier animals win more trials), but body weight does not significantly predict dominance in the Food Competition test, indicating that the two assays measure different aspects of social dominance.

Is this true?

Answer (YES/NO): YES